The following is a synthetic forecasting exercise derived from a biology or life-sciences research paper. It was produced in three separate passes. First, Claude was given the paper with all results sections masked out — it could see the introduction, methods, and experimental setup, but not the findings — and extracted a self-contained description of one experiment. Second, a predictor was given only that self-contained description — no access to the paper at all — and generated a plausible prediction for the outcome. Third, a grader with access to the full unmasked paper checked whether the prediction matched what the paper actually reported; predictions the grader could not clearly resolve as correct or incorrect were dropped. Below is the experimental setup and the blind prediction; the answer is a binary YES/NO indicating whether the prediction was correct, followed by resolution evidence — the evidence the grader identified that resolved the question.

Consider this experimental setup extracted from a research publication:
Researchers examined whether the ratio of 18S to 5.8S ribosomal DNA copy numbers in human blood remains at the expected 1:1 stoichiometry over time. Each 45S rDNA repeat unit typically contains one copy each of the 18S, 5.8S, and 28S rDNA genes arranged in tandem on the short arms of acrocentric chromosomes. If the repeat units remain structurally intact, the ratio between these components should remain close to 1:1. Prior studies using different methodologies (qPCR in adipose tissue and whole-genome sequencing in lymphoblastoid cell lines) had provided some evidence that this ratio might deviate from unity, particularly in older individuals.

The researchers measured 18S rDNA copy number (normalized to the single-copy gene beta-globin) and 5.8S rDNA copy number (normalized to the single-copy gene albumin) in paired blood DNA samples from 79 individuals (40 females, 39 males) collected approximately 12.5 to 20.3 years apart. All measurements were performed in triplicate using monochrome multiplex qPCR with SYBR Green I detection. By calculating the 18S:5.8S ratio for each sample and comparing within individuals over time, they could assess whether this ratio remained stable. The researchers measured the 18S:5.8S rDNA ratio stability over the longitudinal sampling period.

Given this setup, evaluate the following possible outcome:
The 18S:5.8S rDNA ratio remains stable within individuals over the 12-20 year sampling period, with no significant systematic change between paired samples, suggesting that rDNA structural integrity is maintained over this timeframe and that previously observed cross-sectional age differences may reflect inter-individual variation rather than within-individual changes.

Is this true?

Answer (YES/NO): NO